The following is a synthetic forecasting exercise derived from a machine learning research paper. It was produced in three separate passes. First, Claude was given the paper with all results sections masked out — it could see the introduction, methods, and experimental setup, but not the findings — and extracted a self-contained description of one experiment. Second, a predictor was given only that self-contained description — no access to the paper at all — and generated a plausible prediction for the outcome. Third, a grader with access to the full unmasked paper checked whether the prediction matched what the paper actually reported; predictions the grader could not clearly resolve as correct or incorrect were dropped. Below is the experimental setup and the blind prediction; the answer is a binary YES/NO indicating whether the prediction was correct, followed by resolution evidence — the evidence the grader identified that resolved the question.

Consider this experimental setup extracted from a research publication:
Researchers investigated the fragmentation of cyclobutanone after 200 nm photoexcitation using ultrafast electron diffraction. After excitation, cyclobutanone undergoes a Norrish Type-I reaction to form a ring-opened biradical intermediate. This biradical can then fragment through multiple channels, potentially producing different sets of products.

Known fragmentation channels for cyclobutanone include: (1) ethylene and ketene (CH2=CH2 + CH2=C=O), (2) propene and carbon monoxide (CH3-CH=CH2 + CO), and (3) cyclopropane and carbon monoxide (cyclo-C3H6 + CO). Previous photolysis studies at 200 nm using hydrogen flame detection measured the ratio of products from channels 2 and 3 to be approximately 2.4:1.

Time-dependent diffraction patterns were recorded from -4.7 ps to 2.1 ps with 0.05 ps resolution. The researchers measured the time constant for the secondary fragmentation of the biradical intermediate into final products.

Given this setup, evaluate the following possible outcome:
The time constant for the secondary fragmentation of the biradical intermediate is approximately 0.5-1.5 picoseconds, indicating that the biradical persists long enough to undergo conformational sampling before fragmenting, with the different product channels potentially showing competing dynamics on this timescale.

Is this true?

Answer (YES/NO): YES